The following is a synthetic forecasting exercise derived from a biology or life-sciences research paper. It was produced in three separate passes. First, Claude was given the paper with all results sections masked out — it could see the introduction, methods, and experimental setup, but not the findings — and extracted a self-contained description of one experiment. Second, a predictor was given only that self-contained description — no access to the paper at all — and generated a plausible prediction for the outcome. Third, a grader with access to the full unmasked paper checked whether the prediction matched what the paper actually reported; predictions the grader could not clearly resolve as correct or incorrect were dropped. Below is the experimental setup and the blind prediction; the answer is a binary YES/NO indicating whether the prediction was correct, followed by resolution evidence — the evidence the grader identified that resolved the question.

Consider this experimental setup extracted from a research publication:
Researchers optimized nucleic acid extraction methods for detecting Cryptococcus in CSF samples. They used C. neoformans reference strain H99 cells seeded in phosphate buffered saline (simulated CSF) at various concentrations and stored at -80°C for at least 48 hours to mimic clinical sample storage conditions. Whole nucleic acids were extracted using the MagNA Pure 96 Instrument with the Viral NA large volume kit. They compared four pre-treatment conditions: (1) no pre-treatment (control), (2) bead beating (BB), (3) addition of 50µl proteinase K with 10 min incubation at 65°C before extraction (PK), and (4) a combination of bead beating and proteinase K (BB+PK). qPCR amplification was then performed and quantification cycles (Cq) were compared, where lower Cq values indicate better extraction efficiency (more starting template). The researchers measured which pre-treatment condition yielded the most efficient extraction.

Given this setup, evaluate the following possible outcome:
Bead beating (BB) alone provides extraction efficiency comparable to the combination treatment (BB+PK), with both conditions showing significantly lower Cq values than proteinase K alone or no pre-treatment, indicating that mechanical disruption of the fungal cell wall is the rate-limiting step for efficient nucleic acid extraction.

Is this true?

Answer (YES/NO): NO